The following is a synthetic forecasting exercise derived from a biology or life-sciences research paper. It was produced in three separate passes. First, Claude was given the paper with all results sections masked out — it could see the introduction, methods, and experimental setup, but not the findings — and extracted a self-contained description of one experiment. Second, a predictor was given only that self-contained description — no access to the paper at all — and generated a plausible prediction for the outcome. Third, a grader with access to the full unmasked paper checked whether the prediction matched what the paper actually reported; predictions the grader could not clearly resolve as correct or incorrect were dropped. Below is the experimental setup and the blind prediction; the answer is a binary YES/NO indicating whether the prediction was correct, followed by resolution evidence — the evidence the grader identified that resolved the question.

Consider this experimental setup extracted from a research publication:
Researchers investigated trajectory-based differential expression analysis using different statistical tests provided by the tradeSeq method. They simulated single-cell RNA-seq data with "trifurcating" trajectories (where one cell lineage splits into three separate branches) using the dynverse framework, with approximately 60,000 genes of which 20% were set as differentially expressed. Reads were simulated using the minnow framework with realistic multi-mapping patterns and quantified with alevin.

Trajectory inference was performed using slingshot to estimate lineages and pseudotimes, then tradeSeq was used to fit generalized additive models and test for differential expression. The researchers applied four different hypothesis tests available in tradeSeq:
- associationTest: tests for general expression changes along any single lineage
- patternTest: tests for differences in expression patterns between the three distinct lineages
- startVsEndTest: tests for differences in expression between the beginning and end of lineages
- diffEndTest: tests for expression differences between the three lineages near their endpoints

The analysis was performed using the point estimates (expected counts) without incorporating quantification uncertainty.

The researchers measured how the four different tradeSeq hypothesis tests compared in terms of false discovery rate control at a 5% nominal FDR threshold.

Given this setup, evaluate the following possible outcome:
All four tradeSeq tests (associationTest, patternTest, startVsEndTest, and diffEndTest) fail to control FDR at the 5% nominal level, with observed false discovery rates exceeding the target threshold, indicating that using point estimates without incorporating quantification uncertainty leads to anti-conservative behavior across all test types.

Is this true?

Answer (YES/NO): NO